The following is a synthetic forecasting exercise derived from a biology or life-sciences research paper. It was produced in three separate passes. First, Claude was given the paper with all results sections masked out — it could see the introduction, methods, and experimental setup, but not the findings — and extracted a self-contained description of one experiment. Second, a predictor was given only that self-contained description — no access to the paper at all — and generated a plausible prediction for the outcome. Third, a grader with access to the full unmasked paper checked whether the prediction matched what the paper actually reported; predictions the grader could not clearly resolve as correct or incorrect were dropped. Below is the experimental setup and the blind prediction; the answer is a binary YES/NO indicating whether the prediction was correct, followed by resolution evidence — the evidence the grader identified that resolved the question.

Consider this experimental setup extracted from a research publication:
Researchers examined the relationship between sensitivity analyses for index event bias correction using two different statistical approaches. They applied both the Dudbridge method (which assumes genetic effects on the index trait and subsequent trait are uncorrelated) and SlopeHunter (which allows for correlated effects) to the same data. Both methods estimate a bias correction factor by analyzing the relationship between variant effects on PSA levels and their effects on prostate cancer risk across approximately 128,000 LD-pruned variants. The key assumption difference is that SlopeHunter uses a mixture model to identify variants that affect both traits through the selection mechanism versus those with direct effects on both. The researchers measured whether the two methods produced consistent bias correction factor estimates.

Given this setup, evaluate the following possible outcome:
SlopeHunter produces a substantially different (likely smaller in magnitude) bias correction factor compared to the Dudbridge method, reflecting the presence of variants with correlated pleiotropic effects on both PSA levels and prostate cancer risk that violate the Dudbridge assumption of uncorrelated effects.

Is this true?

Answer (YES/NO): YES